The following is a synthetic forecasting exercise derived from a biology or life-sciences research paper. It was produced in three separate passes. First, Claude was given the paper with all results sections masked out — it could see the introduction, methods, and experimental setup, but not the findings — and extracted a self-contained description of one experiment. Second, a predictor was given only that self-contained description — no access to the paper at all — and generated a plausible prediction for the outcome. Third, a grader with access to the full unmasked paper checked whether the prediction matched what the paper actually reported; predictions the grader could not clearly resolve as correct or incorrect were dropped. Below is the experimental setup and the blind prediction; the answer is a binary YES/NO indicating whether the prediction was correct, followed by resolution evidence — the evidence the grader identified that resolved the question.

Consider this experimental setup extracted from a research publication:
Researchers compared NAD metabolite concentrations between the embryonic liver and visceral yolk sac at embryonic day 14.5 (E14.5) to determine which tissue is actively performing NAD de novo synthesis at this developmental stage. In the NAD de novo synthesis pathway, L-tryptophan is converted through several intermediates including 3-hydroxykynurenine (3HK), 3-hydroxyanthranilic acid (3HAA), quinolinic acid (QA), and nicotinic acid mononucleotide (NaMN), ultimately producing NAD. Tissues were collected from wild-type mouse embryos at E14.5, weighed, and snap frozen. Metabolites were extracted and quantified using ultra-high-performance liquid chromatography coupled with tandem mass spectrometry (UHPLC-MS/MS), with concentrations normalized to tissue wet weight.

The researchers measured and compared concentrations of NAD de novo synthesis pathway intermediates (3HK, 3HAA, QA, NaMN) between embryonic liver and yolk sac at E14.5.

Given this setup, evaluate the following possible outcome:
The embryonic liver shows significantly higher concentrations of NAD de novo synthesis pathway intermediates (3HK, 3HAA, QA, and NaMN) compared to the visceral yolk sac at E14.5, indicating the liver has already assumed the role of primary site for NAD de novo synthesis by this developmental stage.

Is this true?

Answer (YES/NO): NO